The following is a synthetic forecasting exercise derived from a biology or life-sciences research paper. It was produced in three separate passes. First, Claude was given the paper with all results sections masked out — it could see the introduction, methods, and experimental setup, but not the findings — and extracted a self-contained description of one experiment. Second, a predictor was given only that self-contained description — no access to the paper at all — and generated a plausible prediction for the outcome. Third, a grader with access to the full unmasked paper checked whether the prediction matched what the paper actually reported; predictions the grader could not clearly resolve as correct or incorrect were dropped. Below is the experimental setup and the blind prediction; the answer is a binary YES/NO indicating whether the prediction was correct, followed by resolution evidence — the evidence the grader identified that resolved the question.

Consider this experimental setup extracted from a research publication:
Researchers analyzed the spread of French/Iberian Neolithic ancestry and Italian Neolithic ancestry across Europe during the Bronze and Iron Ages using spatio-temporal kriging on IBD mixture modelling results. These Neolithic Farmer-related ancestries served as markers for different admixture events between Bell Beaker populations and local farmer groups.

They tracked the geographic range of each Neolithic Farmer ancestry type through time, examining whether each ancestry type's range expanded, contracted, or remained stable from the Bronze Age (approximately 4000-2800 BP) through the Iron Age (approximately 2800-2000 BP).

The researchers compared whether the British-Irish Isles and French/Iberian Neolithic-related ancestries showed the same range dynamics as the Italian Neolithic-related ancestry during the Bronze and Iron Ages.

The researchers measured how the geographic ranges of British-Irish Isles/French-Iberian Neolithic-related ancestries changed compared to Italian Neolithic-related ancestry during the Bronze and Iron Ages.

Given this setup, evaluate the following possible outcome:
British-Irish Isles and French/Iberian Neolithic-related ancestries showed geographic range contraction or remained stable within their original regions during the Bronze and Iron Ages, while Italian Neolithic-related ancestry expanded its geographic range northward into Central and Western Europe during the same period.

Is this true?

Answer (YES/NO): YES